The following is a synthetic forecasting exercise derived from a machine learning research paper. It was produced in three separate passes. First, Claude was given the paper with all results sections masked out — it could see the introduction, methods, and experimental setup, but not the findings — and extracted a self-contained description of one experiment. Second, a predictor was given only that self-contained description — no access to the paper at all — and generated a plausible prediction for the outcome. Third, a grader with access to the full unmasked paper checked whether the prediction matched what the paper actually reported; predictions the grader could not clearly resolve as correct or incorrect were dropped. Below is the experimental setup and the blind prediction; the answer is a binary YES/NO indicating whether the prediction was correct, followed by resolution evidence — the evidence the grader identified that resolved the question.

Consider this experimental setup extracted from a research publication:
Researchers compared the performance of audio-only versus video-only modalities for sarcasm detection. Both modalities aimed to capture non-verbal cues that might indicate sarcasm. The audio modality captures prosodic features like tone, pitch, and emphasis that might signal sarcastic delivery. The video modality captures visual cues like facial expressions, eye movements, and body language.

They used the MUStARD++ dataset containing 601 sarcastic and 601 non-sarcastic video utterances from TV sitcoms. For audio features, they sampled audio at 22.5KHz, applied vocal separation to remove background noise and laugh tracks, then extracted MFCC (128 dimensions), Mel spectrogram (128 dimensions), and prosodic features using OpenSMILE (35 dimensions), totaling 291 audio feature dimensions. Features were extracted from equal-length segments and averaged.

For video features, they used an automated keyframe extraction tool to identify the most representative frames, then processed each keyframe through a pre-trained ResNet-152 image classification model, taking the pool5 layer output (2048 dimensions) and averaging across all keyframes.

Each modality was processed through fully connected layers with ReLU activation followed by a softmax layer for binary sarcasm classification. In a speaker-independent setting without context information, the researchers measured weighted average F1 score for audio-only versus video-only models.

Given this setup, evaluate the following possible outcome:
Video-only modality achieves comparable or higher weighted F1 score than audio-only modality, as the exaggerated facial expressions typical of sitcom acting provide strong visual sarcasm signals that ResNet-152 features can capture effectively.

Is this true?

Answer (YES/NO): NO